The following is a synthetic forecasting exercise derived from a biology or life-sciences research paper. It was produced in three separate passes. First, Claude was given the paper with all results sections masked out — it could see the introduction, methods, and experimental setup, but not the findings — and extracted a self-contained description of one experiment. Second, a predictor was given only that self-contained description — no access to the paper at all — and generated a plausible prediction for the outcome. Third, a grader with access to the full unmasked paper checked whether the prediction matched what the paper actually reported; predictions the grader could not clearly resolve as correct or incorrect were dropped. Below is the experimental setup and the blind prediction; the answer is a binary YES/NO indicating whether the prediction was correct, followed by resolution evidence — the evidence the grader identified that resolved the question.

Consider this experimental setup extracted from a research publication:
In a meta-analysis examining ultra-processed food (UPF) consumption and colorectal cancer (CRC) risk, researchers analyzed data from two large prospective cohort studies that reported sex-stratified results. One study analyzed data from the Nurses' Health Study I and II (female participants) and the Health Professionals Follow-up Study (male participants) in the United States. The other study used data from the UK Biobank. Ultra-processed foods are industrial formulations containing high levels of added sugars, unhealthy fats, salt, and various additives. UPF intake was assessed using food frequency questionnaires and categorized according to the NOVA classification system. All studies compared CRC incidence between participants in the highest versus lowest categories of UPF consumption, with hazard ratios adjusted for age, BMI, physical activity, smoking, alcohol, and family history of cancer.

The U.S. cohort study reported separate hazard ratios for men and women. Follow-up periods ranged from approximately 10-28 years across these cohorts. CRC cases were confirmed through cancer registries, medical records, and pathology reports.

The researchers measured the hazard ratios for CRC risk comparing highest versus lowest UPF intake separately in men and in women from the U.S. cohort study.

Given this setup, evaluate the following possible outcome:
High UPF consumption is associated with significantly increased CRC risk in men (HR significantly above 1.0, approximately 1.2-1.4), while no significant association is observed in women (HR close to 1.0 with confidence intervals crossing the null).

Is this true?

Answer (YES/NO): YES